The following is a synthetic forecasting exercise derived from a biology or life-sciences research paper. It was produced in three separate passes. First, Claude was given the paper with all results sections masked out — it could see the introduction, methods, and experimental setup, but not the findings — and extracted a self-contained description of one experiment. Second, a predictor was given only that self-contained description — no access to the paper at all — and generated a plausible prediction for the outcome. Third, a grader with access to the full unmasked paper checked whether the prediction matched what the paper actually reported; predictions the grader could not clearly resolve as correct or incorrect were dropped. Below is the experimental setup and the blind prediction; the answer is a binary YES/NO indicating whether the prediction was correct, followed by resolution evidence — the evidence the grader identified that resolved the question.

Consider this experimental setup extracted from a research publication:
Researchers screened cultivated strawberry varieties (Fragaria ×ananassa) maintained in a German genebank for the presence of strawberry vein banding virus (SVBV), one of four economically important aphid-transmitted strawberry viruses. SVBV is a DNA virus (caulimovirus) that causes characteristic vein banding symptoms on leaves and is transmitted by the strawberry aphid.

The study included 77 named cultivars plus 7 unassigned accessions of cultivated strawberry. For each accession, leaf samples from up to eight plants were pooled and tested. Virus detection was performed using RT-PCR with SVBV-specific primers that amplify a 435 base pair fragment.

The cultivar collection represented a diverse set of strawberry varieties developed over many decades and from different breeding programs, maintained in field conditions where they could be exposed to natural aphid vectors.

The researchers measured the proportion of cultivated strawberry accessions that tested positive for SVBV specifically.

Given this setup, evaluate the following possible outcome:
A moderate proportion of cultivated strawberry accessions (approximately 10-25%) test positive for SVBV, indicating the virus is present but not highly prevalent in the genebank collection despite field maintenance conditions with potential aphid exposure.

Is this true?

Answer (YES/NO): NO